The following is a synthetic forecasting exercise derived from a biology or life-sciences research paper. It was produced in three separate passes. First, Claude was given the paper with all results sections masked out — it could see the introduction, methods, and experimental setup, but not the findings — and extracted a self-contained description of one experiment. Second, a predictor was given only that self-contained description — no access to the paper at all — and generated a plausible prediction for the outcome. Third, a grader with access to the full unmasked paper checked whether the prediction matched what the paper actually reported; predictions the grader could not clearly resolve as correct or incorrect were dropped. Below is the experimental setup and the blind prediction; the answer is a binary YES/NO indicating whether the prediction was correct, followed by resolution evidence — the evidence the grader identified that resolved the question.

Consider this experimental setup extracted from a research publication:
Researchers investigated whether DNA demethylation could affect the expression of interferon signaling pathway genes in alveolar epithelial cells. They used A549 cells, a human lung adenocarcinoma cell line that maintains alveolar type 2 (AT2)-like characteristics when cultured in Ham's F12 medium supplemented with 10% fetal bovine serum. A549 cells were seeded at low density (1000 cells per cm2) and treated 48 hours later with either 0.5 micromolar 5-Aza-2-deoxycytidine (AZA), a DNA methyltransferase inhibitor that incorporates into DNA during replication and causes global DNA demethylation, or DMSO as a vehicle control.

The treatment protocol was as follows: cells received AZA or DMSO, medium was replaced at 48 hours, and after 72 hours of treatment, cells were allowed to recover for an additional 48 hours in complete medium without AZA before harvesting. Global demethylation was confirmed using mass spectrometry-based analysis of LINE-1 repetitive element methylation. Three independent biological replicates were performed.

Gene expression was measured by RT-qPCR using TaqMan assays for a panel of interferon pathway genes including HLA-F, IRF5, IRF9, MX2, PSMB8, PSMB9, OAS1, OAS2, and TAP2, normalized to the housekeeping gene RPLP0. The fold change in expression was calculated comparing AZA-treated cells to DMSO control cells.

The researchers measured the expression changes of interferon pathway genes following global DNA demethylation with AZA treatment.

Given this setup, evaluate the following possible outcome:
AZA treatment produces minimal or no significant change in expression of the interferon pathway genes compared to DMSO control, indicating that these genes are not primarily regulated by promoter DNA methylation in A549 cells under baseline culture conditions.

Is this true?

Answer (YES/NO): NO